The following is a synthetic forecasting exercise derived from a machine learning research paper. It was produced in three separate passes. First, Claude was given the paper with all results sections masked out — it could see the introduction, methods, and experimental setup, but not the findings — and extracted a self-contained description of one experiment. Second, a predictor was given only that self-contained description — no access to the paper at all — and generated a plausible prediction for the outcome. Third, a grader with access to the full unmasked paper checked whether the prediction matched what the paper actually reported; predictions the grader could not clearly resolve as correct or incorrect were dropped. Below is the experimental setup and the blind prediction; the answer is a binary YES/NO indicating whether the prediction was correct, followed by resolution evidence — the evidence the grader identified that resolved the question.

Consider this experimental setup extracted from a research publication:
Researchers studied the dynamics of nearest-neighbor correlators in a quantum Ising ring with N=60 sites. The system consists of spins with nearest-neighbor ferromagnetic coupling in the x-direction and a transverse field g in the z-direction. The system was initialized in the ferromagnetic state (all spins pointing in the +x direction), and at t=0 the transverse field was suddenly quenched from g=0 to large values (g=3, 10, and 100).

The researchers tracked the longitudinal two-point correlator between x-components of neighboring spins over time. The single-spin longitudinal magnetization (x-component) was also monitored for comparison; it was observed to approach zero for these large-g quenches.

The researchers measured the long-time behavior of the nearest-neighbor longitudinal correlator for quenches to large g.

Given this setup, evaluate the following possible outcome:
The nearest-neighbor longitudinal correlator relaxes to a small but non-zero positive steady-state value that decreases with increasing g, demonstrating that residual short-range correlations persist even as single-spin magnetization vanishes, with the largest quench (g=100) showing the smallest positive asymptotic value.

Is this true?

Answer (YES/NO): NO